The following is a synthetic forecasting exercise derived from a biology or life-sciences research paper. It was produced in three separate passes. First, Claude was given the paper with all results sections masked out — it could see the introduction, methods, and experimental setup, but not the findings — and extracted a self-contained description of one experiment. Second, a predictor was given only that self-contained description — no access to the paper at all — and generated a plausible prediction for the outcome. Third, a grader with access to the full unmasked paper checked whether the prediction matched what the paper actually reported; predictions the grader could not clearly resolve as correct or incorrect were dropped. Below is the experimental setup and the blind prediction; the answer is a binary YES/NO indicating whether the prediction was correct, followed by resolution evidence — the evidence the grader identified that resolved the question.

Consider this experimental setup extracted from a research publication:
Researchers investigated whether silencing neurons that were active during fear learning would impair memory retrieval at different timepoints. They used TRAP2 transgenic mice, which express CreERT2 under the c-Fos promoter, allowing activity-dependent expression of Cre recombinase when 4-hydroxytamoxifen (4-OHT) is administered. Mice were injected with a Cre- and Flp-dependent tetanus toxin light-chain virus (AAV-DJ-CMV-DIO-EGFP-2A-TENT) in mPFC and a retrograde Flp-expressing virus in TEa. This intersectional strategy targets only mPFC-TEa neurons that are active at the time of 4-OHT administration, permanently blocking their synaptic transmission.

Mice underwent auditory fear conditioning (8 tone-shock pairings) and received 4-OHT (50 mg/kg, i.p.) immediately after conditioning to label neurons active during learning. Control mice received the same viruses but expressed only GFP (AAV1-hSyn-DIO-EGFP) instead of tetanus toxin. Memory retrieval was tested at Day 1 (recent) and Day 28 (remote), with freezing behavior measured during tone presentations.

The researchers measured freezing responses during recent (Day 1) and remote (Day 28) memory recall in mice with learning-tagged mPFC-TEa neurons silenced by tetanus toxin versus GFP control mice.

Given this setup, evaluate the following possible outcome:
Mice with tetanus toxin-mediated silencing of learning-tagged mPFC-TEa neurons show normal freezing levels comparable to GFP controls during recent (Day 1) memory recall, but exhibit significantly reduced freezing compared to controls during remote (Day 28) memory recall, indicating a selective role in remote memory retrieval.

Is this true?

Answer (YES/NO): YES